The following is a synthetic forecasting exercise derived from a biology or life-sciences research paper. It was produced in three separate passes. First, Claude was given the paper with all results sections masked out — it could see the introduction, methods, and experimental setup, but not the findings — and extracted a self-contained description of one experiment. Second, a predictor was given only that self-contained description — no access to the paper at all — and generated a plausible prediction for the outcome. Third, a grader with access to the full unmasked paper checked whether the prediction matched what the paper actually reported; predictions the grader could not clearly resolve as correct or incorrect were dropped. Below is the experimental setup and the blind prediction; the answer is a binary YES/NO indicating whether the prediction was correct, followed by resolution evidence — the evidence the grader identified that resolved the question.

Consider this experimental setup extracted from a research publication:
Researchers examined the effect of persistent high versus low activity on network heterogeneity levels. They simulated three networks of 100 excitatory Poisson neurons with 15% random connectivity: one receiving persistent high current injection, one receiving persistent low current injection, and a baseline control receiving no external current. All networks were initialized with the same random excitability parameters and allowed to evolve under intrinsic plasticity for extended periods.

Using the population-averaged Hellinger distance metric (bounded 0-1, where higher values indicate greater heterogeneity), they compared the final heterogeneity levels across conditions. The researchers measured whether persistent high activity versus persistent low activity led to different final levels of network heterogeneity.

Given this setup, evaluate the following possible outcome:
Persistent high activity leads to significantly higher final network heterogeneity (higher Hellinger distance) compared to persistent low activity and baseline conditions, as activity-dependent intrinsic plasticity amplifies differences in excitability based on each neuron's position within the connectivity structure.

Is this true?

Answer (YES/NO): YES